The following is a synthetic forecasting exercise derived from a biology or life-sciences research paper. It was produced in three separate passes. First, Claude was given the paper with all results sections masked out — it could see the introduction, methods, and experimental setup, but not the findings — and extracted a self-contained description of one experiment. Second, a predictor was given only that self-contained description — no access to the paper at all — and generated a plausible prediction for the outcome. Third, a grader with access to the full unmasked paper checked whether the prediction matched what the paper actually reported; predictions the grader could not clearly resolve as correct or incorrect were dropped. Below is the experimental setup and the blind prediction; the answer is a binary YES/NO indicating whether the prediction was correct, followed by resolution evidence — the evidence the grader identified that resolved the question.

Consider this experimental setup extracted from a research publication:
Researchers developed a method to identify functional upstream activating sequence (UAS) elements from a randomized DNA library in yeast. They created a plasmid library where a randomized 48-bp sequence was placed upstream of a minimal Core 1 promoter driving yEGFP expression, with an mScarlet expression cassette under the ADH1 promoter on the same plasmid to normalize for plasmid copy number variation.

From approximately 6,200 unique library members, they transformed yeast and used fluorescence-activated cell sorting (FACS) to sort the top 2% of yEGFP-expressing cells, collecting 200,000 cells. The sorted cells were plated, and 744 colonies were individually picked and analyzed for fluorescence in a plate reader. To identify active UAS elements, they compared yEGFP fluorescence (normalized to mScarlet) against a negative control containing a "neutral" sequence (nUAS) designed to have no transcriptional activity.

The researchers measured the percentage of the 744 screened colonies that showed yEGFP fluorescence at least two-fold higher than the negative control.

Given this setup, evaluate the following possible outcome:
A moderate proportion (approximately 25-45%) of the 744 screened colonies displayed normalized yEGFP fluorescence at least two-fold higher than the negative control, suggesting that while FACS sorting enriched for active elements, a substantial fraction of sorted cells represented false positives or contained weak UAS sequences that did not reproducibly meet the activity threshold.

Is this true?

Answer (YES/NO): NO